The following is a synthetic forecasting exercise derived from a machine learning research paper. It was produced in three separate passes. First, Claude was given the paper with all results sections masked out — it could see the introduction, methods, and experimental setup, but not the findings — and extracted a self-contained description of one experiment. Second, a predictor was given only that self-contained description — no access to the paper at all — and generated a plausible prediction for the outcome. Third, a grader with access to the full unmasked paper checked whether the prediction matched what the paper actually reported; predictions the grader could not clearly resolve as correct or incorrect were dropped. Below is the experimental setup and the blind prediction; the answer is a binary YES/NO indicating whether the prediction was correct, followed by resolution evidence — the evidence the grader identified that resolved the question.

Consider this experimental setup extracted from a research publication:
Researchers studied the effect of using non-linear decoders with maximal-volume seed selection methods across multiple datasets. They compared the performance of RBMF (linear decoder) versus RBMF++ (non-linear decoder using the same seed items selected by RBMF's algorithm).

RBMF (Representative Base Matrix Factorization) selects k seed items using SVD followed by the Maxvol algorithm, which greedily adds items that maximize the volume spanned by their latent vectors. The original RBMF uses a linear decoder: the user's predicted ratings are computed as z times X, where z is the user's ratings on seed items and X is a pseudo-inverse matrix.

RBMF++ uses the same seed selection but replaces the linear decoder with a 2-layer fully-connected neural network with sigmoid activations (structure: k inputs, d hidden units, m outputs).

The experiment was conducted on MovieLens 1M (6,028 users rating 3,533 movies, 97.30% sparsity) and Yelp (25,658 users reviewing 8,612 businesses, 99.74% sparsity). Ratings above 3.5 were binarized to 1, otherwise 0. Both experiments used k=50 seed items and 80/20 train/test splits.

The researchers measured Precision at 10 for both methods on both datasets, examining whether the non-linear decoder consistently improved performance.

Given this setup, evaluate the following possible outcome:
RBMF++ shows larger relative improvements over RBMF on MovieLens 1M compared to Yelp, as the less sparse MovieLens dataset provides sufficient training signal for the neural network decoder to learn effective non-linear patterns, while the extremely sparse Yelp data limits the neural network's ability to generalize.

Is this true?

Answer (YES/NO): NO